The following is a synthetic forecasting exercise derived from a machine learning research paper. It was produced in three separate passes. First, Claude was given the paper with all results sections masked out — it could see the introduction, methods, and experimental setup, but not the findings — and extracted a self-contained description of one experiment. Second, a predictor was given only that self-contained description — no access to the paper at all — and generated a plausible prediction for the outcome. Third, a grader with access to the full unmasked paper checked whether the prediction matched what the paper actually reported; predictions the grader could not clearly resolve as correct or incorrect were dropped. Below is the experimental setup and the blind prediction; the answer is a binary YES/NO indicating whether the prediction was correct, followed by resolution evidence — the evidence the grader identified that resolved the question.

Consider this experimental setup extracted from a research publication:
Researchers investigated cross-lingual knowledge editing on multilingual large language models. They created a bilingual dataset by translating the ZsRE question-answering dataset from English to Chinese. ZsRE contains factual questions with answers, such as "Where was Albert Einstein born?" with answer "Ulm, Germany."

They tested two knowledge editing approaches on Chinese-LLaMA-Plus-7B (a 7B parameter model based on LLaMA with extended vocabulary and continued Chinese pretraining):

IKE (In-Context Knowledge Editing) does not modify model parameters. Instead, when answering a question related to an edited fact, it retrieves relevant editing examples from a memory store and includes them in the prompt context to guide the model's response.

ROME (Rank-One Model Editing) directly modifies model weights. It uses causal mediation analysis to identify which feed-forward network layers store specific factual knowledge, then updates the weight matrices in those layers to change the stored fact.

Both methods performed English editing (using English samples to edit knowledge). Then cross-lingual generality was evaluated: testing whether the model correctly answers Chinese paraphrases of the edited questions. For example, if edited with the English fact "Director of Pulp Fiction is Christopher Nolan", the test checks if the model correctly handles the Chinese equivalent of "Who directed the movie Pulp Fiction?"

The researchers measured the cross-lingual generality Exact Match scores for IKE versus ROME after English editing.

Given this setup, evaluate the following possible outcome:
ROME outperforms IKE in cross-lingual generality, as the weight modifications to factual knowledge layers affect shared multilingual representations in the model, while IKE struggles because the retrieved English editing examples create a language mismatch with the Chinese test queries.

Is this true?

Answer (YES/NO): NO